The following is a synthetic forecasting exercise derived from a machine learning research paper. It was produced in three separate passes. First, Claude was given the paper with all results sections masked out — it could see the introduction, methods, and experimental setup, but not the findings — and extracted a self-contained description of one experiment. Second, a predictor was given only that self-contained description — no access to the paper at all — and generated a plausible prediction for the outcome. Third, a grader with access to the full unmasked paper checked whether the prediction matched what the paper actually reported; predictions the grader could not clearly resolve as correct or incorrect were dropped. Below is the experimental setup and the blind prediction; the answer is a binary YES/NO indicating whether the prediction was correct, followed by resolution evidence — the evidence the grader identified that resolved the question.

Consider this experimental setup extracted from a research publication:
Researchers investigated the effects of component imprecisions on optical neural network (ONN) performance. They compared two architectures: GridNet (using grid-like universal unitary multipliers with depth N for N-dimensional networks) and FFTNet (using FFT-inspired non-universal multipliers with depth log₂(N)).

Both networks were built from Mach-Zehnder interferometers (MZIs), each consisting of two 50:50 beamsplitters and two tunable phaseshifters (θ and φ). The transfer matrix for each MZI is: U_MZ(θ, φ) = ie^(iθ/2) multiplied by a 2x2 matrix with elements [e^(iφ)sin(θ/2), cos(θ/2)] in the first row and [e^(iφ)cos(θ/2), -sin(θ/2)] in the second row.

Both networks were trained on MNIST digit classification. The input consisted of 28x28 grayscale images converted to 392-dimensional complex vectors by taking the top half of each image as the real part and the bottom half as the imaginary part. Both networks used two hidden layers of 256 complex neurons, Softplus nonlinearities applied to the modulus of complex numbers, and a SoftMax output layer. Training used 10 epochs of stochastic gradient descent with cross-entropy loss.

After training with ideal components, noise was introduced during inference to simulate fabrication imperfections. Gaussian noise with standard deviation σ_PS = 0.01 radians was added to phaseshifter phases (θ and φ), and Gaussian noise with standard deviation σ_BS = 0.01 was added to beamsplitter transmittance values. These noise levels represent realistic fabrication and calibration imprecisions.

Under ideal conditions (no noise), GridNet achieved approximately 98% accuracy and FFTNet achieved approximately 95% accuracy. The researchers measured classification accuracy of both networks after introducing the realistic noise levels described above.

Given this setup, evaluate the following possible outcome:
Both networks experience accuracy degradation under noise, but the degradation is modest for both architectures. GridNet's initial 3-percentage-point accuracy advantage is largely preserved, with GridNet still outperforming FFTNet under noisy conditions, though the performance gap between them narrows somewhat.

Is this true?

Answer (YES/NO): NO